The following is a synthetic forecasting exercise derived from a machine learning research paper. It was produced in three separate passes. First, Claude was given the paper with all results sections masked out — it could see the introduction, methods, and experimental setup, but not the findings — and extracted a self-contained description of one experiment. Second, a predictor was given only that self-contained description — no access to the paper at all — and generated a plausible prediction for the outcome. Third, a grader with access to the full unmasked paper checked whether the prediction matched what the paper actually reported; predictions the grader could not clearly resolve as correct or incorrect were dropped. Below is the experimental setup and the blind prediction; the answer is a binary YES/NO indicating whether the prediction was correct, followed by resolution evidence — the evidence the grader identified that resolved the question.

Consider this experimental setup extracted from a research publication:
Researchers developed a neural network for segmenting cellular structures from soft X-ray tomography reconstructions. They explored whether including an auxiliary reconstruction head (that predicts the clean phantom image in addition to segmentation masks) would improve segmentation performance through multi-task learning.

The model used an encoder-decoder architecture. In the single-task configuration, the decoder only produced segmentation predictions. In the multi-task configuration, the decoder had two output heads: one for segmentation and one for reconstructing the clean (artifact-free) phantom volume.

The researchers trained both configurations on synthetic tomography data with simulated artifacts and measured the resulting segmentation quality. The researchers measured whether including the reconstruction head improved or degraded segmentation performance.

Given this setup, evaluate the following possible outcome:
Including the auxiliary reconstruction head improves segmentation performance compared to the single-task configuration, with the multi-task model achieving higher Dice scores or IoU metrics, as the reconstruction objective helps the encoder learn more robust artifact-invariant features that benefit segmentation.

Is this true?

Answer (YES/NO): NO